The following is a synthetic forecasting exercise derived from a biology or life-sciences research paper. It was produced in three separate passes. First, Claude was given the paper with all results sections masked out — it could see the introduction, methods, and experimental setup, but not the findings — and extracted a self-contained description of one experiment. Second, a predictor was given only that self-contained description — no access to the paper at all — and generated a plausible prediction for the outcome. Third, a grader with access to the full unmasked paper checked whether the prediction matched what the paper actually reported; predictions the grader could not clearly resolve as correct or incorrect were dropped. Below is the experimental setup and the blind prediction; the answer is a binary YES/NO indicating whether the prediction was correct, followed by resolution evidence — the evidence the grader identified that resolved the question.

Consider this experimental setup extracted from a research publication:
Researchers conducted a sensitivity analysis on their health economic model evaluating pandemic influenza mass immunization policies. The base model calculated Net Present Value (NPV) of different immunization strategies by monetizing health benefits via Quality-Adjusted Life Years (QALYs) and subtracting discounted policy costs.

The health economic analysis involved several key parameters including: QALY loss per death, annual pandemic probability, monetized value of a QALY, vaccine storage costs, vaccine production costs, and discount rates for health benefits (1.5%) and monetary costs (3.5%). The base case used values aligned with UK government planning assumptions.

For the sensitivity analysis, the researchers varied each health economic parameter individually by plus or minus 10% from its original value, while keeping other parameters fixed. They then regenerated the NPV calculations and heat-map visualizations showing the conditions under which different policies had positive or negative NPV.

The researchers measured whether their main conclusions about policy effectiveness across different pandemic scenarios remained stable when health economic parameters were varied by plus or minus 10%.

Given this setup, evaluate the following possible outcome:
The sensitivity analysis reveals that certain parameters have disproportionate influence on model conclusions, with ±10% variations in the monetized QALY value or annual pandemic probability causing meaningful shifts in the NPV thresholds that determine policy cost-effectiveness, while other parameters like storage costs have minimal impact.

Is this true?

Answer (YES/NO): NO